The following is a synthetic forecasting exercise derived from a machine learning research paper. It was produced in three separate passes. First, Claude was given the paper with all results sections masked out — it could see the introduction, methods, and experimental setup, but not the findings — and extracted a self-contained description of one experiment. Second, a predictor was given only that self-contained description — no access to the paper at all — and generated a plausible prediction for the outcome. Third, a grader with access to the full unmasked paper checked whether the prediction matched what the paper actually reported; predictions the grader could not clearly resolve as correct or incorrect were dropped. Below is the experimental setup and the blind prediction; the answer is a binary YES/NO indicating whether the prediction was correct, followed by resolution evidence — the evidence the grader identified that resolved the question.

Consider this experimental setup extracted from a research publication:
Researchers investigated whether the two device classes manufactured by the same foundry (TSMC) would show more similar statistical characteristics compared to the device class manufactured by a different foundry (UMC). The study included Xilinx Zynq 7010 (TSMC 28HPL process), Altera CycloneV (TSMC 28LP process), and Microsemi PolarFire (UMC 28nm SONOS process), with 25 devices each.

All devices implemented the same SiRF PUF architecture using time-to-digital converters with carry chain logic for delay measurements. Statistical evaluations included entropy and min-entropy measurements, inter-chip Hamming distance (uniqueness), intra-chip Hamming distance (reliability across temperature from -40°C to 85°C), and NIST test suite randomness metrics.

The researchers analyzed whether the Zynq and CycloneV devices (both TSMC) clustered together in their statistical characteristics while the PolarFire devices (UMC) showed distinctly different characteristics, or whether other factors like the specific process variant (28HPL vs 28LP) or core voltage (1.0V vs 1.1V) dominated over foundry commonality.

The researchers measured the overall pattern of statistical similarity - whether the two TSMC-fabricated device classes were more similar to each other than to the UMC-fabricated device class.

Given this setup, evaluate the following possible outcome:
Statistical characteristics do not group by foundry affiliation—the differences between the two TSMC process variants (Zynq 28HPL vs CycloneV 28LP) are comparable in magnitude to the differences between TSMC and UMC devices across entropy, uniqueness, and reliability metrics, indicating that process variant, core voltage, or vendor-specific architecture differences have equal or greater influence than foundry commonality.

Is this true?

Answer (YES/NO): YES